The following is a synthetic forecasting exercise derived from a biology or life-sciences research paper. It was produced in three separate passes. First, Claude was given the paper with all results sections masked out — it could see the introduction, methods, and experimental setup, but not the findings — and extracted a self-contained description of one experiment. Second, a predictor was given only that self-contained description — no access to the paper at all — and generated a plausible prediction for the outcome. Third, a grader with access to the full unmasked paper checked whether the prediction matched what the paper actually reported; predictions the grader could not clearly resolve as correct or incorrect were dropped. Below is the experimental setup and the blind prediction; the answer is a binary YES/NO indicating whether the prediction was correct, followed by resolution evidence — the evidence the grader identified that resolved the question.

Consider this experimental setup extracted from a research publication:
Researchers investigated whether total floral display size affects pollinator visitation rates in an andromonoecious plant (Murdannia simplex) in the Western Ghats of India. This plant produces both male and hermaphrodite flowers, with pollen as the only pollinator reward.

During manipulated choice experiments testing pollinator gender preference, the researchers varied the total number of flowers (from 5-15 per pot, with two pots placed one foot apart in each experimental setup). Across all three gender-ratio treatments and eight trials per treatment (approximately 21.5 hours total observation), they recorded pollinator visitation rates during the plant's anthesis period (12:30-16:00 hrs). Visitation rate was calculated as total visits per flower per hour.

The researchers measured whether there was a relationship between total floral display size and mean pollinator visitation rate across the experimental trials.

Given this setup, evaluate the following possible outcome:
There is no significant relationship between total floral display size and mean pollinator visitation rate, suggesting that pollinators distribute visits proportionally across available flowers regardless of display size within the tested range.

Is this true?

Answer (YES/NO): YES